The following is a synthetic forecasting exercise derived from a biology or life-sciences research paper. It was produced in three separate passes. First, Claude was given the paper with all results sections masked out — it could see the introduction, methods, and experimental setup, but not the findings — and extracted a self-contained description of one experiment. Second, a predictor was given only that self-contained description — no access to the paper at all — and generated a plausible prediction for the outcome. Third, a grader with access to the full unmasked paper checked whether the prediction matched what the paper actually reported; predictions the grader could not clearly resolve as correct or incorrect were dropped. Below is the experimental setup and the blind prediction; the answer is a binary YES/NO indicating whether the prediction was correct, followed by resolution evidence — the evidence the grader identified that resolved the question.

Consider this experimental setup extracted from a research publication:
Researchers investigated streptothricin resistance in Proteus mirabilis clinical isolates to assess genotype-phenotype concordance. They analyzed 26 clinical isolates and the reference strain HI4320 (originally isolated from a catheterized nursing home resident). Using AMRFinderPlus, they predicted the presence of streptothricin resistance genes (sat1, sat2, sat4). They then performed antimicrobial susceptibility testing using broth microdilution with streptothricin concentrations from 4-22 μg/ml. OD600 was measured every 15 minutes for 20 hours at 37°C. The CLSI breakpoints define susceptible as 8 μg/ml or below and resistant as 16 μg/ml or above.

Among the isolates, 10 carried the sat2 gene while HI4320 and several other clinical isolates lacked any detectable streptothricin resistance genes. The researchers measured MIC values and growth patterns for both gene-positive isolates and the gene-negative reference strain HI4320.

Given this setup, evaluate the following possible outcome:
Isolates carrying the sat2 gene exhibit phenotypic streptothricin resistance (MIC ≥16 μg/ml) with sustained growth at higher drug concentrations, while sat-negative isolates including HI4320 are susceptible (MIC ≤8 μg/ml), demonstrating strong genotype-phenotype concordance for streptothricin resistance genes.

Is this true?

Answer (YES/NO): NO